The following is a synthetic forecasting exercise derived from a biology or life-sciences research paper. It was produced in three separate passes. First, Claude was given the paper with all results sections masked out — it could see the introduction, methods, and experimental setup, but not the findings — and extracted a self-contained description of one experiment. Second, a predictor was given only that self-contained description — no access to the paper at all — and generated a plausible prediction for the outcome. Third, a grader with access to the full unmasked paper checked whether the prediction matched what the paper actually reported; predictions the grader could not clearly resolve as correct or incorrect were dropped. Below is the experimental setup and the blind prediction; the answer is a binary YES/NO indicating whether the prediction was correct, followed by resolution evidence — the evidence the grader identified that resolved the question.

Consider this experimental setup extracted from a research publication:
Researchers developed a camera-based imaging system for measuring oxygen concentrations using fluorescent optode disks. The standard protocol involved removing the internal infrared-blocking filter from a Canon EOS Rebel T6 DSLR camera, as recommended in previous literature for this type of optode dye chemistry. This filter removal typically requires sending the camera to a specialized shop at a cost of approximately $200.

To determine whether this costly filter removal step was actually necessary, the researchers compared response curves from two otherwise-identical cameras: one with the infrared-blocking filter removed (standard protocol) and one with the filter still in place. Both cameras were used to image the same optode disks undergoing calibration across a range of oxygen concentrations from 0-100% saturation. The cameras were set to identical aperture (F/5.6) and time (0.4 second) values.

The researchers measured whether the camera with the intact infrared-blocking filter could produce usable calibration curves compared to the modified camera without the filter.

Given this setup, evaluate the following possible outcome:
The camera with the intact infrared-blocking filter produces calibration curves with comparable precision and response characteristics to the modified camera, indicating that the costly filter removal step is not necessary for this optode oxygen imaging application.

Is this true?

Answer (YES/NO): YES